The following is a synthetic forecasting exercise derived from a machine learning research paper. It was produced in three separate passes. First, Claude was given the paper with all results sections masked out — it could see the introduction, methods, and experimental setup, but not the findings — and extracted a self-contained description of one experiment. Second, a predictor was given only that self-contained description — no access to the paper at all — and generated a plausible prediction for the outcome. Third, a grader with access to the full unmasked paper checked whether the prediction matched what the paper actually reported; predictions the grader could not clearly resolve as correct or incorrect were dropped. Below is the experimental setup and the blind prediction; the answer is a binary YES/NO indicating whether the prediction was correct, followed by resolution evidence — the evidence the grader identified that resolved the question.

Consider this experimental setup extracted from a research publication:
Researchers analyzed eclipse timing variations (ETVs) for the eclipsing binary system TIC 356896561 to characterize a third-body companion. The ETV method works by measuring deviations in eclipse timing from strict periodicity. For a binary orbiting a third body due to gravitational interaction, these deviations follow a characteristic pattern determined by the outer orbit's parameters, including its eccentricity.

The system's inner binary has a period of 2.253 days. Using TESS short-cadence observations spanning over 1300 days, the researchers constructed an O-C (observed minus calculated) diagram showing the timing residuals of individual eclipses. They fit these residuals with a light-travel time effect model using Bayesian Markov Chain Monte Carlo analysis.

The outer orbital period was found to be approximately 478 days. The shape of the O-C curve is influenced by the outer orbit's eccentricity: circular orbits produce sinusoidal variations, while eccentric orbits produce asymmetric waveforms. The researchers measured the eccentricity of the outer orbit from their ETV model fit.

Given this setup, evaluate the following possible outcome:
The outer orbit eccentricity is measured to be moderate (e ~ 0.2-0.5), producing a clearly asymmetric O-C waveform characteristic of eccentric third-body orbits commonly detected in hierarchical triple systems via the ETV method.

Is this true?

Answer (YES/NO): NO